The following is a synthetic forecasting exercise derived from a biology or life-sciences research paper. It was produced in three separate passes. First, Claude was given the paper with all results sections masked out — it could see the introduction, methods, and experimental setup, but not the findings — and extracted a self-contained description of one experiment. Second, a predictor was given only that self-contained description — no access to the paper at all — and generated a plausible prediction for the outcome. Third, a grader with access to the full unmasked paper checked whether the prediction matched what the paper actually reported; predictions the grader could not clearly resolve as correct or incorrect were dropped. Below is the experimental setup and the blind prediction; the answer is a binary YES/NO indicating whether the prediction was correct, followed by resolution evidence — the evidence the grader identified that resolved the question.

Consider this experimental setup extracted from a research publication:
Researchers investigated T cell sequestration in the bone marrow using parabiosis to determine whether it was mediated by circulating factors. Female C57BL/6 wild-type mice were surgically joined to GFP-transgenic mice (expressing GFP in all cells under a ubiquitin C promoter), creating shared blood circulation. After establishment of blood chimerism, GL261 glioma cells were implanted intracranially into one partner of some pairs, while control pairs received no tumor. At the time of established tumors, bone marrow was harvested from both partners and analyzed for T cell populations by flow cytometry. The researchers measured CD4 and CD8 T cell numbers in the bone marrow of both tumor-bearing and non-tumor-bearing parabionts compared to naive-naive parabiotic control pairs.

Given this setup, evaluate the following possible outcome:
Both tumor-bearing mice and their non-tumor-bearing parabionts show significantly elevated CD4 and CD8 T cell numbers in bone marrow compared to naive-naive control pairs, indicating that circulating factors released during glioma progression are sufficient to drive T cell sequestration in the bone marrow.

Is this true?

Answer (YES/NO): NO